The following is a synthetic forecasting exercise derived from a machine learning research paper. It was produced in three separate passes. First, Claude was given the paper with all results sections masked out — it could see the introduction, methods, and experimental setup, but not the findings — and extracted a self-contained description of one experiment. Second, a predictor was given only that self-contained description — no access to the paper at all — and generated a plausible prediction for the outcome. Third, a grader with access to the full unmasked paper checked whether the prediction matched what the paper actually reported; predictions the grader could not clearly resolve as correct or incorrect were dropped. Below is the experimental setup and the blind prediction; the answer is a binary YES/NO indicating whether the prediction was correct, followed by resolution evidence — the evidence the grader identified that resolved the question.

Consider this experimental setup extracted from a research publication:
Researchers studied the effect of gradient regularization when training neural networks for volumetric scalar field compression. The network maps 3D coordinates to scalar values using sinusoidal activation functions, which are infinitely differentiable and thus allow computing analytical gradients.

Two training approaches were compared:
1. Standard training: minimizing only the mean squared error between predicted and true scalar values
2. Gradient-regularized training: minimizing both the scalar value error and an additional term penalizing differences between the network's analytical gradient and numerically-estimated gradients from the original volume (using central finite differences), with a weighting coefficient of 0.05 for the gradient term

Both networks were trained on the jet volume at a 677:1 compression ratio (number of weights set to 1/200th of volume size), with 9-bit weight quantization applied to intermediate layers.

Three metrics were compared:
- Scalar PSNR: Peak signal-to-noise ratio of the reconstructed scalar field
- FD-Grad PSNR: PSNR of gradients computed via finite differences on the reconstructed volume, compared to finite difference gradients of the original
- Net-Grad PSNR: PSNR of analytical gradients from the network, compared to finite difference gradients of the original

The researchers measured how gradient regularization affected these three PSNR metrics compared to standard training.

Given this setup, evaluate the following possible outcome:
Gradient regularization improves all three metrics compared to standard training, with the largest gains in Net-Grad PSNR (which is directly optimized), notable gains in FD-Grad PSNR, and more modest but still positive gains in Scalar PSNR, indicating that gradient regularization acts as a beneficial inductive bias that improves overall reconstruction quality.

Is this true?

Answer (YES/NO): NO